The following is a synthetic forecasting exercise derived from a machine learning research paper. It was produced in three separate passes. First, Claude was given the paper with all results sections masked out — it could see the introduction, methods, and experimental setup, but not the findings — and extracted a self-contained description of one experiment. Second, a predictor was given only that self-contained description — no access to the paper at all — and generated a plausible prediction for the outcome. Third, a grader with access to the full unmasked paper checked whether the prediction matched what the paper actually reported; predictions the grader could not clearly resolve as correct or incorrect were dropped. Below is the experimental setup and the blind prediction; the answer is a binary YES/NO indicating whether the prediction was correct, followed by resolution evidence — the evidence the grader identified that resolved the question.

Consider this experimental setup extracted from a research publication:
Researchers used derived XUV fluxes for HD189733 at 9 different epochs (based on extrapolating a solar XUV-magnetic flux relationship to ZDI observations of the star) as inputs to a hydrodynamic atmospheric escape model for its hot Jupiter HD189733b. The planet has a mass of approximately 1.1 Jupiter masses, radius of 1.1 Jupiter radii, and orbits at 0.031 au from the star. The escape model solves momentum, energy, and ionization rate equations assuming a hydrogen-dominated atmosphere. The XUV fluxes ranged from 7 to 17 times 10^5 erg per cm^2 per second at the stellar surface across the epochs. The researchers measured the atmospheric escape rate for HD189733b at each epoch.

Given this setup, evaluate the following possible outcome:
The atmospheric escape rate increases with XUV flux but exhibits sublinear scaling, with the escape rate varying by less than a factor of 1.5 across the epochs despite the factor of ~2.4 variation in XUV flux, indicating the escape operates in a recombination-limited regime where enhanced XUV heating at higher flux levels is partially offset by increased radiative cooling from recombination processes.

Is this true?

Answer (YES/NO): NO